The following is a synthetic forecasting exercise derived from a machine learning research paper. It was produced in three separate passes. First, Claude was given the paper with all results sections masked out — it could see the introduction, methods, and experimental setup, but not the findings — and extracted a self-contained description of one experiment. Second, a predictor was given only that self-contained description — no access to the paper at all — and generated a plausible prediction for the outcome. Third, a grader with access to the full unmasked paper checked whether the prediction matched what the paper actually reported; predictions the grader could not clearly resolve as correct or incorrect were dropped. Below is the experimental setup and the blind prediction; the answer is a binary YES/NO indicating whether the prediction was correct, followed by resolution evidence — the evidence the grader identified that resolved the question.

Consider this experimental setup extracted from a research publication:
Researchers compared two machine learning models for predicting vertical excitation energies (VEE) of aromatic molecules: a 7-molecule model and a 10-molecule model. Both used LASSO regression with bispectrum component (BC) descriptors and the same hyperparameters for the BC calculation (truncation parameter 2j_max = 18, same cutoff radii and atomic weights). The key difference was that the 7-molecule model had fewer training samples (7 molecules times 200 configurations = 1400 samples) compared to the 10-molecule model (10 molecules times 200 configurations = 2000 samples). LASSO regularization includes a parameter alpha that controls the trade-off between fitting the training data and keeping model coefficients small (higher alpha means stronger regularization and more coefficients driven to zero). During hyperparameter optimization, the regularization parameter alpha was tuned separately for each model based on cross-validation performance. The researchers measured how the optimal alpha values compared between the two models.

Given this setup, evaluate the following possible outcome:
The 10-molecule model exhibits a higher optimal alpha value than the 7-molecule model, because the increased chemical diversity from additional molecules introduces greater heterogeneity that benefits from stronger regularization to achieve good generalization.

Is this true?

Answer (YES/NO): NO